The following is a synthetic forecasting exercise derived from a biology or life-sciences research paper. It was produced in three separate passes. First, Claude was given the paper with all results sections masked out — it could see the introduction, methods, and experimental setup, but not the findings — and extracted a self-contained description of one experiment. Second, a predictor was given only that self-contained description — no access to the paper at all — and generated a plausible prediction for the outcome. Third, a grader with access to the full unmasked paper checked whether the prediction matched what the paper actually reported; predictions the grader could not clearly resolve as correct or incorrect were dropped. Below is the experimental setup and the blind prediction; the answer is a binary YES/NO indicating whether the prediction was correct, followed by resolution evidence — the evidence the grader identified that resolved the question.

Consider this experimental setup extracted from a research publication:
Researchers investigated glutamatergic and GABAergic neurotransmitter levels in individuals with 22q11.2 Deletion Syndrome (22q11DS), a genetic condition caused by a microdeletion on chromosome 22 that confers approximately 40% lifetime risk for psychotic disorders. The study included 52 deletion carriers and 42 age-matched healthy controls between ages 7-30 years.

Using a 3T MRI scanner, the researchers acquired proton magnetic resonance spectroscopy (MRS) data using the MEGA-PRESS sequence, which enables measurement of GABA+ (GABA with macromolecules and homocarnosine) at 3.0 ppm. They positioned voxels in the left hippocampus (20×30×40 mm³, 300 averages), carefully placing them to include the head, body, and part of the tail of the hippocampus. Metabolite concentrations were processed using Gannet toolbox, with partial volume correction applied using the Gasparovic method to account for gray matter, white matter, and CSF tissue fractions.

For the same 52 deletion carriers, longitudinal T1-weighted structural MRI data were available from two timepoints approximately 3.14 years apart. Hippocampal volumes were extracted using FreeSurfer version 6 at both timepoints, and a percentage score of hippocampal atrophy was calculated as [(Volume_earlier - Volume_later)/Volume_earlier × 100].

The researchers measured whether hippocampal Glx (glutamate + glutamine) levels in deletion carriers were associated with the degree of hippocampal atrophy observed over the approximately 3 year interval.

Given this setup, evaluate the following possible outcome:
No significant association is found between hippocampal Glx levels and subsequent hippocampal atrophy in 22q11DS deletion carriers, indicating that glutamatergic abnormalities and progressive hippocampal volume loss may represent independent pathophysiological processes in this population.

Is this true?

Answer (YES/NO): NO